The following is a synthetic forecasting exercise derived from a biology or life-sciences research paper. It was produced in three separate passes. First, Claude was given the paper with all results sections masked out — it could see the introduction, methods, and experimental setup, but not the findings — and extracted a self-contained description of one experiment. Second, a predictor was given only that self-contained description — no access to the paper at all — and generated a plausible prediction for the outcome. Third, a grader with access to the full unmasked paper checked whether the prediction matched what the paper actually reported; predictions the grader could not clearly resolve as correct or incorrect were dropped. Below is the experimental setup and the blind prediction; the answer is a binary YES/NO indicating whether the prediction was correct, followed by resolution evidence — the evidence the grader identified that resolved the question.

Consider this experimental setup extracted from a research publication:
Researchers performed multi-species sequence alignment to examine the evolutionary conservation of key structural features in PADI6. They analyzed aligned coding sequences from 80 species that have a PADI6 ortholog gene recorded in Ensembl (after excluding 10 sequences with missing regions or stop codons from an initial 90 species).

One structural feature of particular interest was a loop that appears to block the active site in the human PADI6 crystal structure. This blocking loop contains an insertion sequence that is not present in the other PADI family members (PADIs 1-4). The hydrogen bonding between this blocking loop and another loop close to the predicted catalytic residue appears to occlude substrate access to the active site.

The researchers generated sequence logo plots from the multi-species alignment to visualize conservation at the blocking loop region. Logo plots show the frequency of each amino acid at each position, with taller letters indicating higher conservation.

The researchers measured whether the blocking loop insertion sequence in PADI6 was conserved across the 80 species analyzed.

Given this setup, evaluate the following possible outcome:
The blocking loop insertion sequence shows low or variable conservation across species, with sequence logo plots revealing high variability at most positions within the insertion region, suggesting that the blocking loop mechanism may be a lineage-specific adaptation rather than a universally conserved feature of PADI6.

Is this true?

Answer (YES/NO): NO